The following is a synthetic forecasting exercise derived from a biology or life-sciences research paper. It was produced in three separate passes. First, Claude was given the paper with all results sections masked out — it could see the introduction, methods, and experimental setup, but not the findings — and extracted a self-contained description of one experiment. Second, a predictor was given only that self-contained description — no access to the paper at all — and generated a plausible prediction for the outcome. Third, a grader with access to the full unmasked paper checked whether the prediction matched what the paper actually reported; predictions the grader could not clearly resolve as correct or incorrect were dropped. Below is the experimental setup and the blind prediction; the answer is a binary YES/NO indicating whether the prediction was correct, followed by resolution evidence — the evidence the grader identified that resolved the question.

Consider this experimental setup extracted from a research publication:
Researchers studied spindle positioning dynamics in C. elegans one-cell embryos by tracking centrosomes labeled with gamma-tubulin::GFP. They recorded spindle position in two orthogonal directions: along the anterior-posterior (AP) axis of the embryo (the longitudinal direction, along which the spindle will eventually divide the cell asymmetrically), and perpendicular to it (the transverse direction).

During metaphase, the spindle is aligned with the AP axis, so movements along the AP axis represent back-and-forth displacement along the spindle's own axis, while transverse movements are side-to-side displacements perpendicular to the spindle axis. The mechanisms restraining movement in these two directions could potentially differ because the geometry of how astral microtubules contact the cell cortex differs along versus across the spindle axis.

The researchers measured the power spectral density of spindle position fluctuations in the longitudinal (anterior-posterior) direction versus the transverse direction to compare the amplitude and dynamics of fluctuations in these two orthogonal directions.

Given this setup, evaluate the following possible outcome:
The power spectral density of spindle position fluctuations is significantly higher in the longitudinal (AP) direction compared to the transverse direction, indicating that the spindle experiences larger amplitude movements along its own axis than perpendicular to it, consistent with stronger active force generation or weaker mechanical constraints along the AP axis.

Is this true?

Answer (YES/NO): YES